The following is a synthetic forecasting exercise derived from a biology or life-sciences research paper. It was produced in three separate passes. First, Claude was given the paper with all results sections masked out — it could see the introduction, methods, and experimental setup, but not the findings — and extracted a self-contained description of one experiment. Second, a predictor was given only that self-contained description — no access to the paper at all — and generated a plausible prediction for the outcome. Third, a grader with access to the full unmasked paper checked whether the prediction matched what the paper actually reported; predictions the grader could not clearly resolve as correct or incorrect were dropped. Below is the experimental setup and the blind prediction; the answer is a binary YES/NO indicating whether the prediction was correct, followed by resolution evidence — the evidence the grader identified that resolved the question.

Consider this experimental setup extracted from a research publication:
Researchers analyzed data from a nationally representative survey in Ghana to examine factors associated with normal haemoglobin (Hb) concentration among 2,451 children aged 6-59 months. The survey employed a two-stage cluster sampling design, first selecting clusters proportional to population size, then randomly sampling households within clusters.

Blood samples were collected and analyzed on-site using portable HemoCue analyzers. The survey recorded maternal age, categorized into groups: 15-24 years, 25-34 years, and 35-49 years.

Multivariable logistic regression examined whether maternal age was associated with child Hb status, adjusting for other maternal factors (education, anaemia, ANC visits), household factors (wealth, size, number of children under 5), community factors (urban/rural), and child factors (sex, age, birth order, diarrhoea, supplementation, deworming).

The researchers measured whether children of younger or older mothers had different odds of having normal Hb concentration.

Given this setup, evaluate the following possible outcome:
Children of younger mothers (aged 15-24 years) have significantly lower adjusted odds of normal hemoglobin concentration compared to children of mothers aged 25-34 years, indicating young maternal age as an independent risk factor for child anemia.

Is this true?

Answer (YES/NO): NO